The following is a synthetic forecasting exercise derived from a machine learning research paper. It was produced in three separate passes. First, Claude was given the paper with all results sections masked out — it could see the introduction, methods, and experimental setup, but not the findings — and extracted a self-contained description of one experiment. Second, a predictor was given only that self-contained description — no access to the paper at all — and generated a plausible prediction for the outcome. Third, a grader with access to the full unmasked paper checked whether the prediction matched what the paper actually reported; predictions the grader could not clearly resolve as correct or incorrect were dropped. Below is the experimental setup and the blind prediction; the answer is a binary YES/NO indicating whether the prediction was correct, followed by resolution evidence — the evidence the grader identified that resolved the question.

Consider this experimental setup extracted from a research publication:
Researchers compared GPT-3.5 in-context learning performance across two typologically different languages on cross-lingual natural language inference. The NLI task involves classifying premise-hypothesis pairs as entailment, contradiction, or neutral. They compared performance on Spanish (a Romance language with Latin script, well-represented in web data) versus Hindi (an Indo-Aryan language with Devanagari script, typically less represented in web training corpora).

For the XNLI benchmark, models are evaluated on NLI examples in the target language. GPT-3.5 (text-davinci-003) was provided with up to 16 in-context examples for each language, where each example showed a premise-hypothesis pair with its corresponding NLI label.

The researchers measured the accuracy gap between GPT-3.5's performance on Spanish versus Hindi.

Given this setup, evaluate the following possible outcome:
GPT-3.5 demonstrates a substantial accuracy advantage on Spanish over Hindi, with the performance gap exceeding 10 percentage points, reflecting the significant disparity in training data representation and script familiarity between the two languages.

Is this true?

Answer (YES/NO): YES